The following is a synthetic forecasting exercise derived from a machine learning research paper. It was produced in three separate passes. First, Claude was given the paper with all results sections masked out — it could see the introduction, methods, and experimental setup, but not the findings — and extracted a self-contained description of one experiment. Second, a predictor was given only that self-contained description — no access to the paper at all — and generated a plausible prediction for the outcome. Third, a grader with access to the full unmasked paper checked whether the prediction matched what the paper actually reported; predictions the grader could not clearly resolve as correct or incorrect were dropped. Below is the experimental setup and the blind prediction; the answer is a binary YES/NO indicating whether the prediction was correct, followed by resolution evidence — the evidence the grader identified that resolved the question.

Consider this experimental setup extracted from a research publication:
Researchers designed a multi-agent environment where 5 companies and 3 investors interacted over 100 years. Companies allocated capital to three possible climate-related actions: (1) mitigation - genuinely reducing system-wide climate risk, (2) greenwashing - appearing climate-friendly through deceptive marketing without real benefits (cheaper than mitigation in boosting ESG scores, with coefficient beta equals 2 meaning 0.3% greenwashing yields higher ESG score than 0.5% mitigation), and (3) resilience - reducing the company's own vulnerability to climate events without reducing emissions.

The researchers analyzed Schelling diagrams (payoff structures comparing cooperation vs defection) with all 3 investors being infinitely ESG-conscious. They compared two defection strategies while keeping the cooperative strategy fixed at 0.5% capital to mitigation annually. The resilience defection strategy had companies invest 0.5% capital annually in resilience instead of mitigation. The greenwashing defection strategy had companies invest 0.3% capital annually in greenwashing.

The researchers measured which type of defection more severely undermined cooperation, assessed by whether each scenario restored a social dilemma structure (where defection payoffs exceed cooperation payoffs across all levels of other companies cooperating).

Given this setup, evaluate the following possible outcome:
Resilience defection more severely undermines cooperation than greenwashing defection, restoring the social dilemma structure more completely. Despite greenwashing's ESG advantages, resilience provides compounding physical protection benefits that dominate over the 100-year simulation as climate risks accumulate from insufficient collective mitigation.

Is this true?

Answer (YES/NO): NO